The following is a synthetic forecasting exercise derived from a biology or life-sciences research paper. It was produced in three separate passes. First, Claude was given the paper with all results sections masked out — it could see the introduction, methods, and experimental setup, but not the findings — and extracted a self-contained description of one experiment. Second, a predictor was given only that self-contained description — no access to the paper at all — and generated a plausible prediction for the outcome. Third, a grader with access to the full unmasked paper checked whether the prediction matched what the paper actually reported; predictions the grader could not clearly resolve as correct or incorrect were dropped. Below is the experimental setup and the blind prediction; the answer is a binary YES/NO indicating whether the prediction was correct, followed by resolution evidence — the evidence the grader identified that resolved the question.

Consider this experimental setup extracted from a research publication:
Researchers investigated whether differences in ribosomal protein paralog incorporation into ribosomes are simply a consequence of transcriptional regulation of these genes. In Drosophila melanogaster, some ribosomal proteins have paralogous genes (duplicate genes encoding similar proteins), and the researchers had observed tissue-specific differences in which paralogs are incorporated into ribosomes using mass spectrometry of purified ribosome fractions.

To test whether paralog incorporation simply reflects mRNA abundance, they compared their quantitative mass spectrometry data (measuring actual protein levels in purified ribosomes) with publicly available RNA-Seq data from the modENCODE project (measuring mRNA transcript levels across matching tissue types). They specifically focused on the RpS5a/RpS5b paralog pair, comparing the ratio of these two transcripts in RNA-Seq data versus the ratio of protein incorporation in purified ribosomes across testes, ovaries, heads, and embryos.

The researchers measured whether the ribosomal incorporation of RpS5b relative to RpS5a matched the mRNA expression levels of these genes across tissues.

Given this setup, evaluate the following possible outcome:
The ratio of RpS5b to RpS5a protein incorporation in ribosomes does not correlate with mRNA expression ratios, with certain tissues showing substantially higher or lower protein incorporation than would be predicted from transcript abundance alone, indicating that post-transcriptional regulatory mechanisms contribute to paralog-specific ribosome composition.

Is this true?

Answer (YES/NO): NO